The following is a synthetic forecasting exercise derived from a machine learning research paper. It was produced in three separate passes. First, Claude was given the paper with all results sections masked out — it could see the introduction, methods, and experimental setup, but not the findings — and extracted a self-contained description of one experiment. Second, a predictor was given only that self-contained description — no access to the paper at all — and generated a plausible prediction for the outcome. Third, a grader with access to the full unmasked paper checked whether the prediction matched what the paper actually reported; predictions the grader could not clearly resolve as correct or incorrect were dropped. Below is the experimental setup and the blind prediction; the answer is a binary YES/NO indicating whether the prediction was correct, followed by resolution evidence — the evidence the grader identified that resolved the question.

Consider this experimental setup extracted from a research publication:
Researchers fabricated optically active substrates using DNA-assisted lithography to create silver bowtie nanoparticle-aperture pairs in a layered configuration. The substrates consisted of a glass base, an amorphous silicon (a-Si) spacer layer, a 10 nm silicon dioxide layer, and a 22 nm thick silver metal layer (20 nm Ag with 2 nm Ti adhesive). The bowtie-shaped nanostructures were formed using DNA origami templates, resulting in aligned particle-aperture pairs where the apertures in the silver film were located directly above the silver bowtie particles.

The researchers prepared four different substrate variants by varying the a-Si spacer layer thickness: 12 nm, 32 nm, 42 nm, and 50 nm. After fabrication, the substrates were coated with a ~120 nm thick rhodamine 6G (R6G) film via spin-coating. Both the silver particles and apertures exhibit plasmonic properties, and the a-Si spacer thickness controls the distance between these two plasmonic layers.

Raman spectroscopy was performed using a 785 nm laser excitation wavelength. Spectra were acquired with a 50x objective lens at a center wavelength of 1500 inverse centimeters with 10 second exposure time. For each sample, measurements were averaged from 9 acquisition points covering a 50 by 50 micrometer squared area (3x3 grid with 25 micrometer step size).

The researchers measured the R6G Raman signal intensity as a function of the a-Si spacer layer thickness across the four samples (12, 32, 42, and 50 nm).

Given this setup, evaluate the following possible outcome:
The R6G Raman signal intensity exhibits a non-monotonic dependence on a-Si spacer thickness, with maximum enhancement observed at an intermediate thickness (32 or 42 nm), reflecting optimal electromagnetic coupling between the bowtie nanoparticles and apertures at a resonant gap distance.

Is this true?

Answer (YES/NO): YES